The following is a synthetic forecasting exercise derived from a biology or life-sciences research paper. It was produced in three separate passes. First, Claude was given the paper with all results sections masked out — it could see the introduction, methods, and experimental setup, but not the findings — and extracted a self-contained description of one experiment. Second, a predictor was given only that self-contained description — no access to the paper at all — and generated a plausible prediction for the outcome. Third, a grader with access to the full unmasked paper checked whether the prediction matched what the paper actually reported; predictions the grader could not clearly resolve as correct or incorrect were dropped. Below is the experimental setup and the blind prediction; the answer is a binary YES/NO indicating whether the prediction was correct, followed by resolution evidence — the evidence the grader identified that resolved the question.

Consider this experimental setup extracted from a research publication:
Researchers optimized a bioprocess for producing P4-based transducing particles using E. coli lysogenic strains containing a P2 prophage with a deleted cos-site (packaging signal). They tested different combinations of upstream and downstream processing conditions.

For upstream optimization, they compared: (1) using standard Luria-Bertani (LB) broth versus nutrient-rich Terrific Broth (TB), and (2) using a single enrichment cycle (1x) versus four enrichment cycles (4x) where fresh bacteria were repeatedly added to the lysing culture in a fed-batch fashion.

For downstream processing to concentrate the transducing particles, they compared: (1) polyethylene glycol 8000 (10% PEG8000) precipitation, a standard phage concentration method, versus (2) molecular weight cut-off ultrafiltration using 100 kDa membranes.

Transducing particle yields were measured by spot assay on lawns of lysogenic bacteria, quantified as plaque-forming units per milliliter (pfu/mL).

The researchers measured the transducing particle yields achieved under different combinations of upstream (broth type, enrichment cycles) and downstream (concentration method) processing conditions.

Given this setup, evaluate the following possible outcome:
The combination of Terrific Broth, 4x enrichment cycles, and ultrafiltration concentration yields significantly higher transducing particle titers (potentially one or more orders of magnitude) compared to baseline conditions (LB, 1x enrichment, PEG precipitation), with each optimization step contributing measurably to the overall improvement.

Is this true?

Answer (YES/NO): YES